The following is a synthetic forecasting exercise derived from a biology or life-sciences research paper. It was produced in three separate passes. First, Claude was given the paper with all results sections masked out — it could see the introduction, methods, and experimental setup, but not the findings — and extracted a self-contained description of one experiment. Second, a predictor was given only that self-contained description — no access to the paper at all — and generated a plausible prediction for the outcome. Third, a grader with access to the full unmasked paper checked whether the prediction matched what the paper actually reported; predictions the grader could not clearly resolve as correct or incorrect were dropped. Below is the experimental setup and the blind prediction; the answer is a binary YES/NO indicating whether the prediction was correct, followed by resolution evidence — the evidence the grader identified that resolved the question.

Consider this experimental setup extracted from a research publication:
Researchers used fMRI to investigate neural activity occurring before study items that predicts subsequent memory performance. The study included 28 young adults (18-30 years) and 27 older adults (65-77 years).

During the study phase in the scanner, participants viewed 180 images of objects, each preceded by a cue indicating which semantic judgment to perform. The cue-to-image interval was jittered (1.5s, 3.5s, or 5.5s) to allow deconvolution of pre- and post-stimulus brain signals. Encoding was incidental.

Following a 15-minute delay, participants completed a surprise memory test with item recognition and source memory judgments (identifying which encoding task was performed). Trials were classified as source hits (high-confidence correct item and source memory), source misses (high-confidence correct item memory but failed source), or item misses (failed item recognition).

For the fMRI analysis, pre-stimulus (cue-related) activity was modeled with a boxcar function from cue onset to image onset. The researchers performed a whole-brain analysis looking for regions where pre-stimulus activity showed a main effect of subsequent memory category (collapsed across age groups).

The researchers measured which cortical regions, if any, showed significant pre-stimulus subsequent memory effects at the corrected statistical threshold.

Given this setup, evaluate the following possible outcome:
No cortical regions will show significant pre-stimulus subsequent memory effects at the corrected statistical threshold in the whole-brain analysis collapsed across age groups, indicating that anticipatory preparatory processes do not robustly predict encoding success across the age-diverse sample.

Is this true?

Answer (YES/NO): NO